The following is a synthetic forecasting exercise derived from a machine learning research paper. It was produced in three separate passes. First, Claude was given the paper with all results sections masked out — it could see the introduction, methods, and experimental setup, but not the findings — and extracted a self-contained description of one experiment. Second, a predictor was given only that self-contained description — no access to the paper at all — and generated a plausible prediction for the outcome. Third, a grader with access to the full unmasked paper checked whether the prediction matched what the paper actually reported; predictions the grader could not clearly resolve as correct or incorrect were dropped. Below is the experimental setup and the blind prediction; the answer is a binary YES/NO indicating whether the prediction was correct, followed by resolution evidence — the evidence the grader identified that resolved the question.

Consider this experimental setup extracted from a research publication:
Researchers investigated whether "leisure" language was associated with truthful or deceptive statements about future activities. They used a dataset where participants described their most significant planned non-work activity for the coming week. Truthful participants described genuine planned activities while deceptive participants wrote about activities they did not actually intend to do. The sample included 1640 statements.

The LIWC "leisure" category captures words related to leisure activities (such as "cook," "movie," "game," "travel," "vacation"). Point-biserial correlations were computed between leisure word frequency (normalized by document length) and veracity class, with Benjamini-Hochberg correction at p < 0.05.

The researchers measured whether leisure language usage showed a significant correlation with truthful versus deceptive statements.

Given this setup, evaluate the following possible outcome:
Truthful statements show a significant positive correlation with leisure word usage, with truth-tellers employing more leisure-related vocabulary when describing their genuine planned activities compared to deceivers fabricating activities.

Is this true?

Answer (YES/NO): YES